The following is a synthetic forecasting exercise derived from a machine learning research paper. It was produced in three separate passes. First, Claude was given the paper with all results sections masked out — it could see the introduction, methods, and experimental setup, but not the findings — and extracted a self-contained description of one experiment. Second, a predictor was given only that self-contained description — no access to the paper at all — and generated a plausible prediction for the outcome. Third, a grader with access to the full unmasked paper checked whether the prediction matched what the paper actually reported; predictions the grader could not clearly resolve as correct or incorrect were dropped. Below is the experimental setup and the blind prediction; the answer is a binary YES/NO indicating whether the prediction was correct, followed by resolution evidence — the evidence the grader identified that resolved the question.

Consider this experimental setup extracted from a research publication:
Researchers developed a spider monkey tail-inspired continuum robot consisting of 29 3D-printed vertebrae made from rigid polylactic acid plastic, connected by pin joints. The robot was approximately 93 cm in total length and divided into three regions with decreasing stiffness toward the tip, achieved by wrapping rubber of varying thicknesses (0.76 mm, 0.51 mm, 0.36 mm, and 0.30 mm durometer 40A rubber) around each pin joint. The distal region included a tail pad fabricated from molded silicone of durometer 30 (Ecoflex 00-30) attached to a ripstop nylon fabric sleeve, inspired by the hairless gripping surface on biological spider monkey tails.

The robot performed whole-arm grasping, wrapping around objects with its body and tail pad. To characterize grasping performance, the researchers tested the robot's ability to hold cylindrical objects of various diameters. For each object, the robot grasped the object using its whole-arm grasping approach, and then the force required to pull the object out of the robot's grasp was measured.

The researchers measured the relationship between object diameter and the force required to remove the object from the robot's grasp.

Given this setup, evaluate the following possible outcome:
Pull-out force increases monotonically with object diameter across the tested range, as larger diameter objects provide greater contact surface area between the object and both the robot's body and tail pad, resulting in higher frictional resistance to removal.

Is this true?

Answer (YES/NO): YES